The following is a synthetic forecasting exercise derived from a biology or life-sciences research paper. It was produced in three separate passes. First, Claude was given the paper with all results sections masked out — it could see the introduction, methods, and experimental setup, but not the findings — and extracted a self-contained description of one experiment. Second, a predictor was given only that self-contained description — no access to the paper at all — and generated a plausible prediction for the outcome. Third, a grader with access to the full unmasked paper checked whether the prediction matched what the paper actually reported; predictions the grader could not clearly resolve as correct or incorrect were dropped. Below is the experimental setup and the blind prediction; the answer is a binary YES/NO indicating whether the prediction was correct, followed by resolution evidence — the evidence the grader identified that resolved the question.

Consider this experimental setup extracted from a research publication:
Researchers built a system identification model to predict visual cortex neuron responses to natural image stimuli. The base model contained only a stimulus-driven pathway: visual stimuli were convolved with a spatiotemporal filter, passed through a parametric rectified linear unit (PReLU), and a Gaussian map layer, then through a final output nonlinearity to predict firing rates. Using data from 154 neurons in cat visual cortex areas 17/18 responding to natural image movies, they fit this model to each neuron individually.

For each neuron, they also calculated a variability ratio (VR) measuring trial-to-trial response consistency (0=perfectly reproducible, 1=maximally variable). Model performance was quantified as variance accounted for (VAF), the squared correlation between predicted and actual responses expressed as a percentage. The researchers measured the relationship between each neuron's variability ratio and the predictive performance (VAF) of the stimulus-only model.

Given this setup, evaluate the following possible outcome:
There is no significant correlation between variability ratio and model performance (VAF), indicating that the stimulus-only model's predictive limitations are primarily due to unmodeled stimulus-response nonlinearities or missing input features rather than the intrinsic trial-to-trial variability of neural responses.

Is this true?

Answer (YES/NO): NO